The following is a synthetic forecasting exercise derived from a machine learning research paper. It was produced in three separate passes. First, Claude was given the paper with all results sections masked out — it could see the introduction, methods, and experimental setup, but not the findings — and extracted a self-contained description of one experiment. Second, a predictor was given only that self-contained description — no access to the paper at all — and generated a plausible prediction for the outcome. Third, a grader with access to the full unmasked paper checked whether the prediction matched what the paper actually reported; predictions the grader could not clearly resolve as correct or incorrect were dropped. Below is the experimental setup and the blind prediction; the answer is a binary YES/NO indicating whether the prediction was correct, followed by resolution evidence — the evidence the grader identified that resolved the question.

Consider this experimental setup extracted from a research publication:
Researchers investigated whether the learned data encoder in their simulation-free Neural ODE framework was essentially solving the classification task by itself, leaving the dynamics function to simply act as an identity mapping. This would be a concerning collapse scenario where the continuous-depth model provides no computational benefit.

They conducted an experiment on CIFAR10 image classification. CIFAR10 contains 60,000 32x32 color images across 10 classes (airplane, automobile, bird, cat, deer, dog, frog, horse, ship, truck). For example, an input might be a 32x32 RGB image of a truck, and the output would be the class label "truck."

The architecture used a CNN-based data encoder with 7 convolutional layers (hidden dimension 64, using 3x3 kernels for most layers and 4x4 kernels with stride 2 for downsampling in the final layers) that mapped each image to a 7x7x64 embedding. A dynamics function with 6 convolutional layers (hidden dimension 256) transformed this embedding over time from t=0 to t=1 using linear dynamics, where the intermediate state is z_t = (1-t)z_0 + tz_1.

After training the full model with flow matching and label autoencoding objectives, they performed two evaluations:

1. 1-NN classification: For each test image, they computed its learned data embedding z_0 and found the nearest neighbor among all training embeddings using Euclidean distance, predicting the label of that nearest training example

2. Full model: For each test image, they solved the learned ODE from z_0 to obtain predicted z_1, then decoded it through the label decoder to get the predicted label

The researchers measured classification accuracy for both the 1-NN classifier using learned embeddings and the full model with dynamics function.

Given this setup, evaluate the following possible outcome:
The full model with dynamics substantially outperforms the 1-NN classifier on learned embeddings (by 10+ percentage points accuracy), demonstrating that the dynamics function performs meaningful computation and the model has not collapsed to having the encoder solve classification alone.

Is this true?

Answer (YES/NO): YES